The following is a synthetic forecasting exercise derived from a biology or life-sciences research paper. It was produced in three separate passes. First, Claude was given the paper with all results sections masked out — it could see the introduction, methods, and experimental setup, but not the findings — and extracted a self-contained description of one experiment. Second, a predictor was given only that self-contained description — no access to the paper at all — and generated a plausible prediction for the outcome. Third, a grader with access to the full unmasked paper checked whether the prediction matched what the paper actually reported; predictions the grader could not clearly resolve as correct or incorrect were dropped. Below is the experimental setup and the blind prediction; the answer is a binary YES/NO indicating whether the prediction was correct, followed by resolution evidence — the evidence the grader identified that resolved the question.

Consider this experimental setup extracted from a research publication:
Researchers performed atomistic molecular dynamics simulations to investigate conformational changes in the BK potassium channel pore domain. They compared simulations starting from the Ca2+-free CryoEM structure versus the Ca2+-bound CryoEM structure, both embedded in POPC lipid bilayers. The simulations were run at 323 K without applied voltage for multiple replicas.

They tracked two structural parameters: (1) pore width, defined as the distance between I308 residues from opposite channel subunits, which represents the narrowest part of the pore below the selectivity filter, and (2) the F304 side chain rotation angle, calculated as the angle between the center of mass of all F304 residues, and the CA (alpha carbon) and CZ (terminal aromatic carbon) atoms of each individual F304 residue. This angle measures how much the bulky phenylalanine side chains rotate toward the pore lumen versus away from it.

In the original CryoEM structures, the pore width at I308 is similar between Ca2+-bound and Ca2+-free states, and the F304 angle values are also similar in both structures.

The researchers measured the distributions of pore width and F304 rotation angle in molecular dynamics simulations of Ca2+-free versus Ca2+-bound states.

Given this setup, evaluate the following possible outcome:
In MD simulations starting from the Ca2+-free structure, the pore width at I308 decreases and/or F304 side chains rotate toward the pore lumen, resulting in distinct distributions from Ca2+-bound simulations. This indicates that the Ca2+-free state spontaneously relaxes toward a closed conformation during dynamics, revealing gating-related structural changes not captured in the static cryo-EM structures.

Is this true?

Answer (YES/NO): YES